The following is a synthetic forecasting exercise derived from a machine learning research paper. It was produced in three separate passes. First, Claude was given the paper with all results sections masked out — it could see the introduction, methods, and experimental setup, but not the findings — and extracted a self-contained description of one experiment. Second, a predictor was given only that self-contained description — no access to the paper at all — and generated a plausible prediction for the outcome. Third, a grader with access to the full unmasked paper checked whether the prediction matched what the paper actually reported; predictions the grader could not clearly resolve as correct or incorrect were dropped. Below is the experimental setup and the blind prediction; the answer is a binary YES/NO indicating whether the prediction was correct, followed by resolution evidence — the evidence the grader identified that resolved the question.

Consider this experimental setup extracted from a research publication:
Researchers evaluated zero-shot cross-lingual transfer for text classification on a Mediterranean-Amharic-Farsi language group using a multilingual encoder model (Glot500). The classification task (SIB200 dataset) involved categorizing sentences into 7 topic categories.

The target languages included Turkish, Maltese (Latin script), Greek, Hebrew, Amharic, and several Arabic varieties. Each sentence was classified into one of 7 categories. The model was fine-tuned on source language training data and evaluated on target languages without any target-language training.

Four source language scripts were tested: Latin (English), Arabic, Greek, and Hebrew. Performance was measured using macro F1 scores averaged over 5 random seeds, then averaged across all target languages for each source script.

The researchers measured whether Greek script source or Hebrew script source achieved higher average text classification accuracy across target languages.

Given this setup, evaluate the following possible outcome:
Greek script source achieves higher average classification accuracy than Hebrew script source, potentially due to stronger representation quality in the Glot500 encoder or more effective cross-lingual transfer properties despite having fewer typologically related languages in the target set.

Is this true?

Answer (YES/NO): YES